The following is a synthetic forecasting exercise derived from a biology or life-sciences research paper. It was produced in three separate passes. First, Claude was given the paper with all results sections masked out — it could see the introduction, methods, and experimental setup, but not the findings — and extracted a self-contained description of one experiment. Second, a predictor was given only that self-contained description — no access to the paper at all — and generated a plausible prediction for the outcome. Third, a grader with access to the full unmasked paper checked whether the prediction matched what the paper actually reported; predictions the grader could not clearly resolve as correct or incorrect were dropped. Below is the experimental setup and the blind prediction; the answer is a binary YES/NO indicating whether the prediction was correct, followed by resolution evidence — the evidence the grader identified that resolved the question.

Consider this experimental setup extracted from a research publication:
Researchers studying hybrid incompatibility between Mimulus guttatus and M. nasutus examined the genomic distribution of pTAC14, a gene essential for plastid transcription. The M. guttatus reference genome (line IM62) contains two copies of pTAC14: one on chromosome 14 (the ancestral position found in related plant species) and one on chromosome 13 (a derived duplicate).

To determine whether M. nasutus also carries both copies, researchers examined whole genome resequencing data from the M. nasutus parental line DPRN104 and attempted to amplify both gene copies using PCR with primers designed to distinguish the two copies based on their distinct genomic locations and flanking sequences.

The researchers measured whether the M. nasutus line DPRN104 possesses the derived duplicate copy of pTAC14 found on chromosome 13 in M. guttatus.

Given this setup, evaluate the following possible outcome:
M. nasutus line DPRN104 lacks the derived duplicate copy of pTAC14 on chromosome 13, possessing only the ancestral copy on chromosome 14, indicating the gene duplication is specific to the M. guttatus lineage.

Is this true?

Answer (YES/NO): NO